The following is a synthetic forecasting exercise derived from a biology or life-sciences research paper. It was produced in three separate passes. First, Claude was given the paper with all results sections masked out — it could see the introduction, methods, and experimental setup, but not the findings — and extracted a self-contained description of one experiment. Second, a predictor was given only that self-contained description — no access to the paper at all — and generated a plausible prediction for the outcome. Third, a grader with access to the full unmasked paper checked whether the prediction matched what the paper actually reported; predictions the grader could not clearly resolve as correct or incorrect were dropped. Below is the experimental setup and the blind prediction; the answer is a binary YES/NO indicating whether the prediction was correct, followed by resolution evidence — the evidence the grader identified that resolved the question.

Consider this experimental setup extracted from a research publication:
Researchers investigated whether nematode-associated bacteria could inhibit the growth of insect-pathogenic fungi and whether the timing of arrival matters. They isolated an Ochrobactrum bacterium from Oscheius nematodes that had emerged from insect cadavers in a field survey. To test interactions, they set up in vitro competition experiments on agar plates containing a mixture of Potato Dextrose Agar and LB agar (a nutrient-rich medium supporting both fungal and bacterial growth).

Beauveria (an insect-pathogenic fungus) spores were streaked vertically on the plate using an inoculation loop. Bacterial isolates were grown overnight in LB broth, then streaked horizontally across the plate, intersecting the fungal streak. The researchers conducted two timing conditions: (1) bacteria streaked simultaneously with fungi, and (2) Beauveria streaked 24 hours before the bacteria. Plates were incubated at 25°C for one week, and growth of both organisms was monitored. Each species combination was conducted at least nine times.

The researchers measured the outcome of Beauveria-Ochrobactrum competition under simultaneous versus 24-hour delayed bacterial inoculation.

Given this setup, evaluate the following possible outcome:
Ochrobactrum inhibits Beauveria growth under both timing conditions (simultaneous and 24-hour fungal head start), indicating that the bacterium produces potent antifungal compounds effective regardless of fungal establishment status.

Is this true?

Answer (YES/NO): YES